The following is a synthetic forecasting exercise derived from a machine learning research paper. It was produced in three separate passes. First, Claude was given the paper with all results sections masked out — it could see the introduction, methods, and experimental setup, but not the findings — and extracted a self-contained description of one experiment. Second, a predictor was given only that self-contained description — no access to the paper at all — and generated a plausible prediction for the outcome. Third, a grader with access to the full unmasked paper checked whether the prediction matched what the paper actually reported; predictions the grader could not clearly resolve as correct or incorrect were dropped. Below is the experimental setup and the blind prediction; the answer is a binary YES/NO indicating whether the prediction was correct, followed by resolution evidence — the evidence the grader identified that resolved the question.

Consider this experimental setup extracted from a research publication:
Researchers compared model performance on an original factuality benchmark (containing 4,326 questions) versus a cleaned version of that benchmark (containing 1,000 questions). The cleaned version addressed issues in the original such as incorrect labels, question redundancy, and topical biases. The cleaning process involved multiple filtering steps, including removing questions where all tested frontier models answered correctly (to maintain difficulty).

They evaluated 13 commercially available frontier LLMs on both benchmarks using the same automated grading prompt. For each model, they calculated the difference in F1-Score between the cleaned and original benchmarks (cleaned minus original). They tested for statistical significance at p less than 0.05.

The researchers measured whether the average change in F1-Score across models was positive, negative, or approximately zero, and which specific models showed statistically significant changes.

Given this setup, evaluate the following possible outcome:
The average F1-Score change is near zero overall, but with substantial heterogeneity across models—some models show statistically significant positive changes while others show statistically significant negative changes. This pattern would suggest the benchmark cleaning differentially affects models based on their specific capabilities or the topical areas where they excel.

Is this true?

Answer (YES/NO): NO